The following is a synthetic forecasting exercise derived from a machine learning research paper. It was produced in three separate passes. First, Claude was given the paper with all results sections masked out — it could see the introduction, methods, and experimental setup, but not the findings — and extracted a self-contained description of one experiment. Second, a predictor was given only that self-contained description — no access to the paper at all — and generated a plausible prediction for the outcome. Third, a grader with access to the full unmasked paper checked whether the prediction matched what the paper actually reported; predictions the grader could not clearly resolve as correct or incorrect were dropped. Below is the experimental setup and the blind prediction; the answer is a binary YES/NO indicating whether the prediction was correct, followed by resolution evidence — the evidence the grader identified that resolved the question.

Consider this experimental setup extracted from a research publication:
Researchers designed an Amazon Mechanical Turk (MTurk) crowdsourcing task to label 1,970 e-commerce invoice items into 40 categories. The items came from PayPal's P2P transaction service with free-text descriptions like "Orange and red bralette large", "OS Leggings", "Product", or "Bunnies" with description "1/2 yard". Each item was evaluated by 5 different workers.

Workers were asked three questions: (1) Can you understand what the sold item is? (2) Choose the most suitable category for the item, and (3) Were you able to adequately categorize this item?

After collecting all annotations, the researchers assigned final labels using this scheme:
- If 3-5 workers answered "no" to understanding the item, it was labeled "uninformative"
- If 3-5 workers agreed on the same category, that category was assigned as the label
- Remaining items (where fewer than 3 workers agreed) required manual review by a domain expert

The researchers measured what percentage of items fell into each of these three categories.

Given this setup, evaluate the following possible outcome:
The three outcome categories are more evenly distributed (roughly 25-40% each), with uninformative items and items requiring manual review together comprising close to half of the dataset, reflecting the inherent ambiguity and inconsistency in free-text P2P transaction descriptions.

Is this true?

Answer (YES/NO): NO